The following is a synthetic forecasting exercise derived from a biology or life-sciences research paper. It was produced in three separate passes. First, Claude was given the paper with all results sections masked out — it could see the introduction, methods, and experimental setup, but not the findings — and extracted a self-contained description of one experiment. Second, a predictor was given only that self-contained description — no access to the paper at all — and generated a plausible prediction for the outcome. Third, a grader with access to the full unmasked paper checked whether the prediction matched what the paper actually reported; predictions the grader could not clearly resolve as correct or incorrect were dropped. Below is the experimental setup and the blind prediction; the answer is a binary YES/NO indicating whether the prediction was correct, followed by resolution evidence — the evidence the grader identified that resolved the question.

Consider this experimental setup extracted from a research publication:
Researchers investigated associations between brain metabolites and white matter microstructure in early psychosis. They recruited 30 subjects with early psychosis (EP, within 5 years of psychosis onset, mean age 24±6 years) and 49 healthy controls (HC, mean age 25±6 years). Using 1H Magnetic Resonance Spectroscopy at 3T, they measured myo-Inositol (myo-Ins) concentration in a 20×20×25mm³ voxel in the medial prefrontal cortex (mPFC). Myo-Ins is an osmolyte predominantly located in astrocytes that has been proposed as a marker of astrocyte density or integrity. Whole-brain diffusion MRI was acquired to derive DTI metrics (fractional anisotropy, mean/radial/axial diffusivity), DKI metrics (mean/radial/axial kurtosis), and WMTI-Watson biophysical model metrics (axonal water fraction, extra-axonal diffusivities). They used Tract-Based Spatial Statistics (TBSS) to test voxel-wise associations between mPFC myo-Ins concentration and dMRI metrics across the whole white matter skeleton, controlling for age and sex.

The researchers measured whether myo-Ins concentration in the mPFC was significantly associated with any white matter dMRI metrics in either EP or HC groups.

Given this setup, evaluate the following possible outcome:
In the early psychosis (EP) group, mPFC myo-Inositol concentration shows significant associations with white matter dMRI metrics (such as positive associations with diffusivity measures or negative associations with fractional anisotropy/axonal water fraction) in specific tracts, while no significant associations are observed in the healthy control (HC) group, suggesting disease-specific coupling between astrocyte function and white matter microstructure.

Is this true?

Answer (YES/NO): NO